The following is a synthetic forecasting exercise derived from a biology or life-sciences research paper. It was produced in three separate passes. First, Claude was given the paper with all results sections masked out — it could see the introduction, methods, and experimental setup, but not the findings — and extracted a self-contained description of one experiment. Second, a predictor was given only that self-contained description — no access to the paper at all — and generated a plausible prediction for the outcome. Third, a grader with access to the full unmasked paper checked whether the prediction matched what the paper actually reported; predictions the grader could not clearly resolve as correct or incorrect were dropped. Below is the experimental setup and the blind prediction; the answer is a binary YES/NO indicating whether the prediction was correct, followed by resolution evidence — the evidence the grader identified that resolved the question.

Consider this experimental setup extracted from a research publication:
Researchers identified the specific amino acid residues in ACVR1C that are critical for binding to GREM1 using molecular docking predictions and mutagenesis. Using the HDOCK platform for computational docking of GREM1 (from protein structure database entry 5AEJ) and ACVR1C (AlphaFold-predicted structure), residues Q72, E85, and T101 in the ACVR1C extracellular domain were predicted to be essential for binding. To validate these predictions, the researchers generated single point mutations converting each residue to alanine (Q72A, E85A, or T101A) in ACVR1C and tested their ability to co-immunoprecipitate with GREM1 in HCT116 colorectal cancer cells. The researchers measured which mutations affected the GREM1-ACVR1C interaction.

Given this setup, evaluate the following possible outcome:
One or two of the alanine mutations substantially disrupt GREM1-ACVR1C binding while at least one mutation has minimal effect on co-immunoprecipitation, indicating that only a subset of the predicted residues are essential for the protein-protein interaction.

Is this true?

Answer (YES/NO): YES